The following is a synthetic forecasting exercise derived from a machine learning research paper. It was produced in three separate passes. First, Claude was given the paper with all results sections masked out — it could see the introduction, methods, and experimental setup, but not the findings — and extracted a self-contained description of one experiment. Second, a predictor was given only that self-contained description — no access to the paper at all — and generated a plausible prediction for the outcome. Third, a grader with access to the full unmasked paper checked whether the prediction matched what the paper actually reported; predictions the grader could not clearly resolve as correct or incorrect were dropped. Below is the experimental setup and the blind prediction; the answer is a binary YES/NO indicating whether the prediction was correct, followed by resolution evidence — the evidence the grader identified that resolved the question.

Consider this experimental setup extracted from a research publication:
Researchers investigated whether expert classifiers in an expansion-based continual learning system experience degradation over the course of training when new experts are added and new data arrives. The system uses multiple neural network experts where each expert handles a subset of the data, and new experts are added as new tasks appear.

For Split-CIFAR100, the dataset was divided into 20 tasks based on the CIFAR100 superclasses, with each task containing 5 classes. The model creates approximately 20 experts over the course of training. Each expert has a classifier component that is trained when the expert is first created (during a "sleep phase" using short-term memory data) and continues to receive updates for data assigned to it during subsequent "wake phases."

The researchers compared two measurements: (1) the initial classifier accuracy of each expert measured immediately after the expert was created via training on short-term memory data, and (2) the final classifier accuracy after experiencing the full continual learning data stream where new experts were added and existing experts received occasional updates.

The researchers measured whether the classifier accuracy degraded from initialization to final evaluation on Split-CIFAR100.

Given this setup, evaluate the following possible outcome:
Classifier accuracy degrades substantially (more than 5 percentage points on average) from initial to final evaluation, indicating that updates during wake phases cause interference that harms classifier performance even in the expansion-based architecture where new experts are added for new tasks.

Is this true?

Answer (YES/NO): NO